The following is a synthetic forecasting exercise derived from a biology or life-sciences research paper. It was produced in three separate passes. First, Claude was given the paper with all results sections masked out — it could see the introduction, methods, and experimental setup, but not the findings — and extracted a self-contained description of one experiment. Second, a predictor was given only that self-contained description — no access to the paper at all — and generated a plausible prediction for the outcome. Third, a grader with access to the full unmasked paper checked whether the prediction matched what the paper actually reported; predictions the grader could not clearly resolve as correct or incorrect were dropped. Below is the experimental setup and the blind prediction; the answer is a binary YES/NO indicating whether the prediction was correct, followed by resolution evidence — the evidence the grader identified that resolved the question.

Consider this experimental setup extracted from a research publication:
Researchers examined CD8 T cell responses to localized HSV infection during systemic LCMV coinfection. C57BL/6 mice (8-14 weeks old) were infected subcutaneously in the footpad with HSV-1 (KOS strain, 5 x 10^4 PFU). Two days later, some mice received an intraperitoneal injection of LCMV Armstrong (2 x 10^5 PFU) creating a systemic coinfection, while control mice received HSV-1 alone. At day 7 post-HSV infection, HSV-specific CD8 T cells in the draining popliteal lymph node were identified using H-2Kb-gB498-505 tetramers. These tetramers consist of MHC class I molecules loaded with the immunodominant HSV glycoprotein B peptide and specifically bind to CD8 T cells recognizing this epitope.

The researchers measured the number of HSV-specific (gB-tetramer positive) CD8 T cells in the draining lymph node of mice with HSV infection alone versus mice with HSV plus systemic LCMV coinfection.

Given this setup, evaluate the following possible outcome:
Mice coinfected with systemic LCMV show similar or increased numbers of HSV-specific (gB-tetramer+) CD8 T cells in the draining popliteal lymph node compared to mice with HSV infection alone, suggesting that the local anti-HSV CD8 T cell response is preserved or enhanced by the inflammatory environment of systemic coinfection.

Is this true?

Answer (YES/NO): YES